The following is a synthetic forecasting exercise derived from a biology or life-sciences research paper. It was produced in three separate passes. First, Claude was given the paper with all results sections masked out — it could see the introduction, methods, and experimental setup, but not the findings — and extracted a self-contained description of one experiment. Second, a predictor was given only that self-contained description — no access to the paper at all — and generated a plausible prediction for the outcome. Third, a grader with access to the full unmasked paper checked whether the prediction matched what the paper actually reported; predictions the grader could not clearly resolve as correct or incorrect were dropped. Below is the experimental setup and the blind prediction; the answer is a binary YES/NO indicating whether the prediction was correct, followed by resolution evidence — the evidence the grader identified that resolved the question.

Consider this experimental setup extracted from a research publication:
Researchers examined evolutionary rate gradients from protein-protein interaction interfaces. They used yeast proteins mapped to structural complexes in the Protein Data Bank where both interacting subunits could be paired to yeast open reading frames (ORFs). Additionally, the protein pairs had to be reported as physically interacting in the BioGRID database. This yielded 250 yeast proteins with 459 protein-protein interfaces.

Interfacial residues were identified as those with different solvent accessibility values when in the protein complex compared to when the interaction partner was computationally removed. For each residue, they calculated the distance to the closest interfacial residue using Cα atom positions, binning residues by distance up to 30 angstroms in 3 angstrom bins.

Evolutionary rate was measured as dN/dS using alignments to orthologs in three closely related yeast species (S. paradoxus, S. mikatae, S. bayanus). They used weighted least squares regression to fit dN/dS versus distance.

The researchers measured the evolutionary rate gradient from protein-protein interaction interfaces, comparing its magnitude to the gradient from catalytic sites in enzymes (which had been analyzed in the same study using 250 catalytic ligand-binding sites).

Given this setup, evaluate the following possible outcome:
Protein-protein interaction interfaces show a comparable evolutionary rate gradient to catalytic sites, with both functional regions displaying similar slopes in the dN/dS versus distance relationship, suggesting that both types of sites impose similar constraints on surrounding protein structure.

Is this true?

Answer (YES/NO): NO